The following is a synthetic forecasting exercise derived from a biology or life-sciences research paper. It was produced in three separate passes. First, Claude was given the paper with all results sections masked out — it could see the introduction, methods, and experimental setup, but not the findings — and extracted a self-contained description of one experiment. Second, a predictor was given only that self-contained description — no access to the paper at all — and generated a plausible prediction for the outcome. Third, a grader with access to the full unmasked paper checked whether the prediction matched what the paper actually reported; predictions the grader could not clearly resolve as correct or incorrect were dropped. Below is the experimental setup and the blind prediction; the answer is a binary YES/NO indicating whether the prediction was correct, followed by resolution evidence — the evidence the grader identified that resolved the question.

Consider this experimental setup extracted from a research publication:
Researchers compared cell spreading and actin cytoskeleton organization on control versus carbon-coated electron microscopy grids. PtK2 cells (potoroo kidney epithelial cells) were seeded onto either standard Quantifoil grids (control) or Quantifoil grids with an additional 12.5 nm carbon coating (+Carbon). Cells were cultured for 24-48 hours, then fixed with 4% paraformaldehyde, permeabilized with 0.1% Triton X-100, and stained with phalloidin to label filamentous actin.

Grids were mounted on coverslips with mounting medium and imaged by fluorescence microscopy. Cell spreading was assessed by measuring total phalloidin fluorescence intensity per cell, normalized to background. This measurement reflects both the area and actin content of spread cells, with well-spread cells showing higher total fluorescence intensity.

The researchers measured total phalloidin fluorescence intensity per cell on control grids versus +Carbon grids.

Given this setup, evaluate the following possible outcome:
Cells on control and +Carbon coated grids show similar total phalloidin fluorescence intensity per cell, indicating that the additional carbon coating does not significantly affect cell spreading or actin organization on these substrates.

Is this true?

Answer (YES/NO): NO